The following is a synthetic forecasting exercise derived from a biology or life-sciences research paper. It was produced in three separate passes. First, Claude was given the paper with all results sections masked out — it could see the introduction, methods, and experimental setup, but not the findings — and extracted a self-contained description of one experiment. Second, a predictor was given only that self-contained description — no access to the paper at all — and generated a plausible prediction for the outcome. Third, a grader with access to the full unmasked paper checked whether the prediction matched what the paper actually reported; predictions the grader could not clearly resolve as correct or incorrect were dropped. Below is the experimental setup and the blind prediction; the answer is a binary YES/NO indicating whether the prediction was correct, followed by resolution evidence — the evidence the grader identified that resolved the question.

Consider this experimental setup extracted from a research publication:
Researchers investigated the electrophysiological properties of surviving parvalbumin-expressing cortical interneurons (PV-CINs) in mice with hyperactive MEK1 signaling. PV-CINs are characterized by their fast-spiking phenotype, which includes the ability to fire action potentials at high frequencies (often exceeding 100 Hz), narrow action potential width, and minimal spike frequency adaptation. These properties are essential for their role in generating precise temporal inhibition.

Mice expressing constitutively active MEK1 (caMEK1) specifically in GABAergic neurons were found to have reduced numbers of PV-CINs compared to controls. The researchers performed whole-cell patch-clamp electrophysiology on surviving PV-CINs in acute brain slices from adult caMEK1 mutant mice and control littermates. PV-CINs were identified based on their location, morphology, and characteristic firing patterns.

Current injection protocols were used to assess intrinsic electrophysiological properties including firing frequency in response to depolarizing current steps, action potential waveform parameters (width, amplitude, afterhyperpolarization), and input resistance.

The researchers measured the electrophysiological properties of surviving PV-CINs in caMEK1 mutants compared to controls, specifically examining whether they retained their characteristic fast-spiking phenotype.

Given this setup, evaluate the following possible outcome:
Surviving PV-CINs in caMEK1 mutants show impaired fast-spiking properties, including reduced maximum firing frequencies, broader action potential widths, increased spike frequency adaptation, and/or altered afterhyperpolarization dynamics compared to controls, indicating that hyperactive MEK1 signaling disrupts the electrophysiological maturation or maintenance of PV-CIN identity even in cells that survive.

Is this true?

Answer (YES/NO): NO